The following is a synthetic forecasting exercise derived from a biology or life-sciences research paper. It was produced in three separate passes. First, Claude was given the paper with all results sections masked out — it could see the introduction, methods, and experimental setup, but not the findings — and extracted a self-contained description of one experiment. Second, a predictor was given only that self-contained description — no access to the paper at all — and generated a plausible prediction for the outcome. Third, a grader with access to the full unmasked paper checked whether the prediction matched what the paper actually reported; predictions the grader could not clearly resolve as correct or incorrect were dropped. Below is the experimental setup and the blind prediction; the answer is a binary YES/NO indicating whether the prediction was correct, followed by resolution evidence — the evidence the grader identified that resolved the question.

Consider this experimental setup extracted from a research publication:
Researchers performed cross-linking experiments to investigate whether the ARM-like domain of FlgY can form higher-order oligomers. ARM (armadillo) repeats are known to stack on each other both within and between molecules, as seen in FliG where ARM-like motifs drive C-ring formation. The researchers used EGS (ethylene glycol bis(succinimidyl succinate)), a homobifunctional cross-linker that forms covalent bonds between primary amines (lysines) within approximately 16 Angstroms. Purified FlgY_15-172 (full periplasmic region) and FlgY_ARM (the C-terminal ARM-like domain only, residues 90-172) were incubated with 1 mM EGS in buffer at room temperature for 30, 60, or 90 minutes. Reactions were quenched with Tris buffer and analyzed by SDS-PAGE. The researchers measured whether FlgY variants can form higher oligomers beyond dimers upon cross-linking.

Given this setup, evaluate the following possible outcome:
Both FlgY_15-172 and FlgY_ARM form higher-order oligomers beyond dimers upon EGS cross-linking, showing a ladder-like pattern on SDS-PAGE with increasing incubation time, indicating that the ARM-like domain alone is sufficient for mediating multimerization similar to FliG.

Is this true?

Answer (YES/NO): YES